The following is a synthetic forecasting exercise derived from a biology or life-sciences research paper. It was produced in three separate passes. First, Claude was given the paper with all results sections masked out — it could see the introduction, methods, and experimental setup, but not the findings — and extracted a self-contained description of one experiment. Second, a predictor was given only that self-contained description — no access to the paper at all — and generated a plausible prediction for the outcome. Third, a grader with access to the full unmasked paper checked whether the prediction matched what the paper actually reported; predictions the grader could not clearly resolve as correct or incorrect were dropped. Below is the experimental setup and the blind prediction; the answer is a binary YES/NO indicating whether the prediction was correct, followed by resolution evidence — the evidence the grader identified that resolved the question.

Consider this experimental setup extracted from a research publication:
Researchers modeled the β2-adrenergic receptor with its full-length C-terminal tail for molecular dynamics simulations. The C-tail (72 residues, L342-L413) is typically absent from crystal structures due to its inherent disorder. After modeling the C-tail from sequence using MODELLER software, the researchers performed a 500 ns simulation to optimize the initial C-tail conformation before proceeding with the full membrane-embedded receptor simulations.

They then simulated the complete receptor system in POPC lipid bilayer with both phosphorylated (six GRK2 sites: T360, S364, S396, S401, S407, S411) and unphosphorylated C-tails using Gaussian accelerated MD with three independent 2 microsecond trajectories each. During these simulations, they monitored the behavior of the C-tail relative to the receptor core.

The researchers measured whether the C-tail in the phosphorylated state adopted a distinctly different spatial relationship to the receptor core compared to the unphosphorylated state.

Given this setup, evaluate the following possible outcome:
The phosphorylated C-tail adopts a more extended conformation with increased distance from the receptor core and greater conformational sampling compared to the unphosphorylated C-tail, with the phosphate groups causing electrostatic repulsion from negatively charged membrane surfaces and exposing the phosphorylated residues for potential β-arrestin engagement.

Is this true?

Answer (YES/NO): NO